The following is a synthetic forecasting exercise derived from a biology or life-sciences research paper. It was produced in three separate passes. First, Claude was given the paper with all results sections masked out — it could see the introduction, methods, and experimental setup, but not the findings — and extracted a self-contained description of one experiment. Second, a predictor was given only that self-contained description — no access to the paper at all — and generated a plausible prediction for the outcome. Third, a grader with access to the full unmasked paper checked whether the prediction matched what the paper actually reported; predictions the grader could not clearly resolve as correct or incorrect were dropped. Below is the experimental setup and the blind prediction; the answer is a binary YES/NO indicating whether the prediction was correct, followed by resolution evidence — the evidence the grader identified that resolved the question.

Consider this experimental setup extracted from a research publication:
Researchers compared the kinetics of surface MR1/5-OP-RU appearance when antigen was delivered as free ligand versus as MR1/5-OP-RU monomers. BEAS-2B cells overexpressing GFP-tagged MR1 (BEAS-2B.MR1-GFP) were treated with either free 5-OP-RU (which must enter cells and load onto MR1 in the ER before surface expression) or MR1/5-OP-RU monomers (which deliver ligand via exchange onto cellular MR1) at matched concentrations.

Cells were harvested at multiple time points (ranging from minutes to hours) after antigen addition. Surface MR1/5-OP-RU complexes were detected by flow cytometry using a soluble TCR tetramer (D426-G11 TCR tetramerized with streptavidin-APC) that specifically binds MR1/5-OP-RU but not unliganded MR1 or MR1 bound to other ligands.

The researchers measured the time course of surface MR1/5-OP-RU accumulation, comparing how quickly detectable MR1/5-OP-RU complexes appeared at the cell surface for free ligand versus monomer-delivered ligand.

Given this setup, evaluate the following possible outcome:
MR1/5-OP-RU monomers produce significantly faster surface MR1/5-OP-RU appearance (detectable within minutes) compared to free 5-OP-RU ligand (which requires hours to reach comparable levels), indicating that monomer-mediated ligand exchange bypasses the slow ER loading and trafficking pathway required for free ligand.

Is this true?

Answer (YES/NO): NO